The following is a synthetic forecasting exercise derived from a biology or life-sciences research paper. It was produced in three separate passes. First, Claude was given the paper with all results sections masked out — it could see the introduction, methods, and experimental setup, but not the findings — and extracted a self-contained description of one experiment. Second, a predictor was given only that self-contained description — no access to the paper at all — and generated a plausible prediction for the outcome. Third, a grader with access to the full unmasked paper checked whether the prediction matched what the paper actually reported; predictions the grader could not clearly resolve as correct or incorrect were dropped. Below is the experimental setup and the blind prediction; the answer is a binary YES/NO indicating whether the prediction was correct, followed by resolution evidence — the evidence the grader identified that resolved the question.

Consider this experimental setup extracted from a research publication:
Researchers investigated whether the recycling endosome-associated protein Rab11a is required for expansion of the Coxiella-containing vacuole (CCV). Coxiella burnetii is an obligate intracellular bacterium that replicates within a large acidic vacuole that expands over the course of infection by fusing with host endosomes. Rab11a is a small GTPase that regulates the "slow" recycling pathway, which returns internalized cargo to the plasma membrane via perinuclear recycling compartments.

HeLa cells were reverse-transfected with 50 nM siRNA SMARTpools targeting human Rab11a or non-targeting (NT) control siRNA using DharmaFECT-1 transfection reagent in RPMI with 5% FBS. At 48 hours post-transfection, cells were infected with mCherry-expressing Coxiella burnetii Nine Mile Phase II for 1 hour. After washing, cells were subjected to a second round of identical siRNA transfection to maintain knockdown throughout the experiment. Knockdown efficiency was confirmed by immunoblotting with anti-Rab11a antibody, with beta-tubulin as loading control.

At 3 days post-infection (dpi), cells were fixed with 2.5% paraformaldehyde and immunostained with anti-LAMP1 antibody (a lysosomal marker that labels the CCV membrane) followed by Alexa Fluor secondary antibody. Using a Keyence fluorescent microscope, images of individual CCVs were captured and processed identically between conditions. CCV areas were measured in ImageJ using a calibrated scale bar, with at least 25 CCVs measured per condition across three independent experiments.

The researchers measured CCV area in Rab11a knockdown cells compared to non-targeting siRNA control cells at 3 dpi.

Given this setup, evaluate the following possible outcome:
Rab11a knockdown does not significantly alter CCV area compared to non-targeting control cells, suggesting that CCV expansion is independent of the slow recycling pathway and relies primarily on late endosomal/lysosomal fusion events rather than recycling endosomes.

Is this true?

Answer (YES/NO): NO